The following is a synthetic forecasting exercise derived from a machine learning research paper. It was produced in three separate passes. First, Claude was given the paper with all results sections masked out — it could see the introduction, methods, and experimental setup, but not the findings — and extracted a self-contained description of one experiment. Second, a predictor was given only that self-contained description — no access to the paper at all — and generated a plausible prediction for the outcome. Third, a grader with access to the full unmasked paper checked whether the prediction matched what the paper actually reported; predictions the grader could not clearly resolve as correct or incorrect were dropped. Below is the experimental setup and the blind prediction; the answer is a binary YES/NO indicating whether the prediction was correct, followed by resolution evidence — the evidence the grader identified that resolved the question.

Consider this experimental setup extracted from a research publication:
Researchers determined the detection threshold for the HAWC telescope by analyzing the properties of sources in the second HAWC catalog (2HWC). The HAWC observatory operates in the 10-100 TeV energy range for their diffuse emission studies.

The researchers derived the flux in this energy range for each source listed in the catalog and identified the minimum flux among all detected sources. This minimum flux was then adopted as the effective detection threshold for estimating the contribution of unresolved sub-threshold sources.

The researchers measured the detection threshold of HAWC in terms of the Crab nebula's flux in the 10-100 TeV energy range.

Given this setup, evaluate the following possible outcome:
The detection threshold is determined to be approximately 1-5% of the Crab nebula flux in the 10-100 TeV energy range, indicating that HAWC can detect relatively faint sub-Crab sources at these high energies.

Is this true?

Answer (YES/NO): YES